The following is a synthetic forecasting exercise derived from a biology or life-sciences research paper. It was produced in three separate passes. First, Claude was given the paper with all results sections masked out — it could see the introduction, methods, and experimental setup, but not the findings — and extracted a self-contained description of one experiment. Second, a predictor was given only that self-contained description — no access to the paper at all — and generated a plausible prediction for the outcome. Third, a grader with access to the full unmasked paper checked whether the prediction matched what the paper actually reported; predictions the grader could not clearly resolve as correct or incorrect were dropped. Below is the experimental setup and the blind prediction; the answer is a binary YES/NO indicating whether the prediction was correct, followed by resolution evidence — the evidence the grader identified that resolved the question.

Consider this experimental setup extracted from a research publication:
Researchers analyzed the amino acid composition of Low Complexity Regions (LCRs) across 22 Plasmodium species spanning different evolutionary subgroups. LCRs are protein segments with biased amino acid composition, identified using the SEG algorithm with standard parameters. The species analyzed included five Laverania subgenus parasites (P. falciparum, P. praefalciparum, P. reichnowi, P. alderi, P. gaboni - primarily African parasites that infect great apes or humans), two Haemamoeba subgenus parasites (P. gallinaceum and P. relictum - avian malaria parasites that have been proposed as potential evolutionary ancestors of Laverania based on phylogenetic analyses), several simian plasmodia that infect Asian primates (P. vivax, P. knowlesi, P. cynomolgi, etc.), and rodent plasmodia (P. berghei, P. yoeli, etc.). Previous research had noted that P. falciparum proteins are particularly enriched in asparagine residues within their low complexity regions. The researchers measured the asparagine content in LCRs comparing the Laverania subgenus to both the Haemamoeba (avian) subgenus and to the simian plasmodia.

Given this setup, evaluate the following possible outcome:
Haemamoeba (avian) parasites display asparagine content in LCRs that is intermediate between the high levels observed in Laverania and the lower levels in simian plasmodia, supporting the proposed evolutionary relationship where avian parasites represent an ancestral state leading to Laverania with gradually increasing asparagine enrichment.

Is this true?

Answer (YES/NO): YES